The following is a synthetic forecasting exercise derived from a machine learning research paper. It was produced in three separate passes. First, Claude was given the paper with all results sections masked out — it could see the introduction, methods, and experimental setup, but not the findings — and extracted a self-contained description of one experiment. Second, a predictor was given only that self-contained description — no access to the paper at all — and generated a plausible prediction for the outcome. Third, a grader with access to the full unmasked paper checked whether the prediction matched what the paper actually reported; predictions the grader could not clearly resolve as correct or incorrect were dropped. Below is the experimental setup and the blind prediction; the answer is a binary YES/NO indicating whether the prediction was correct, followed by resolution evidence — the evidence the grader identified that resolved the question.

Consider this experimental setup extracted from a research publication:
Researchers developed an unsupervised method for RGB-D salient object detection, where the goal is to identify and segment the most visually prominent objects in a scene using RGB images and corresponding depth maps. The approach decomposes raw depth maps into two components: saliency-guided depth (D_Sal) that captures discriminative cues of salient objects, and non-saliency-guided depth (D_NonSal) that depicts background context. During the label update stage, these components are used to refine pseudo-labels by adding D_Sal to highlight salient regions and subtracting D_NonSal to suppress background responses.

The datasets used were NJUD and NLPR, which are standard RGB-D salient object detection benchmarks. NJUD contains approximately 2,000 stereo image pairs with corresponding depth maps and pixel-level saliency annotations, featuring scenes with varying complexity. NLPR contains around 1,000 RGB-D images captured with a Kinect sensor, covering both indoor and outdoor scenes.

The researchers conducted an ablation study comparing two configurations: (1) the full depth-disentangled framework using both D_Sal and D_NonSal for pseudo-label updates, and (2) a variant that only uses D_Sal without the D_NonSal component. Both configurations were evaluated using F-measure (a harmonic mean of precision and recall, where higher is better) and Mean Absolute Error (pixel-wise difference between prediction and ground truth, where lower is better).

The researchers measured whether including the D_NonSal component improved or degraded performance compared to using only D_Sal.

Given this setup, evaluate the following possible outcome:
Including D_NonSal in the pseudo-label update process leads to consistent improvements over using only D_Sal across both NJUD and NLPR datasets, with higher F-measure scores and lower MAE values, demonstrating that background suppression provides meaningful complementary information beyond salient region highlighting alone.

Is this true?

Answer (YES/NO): YES